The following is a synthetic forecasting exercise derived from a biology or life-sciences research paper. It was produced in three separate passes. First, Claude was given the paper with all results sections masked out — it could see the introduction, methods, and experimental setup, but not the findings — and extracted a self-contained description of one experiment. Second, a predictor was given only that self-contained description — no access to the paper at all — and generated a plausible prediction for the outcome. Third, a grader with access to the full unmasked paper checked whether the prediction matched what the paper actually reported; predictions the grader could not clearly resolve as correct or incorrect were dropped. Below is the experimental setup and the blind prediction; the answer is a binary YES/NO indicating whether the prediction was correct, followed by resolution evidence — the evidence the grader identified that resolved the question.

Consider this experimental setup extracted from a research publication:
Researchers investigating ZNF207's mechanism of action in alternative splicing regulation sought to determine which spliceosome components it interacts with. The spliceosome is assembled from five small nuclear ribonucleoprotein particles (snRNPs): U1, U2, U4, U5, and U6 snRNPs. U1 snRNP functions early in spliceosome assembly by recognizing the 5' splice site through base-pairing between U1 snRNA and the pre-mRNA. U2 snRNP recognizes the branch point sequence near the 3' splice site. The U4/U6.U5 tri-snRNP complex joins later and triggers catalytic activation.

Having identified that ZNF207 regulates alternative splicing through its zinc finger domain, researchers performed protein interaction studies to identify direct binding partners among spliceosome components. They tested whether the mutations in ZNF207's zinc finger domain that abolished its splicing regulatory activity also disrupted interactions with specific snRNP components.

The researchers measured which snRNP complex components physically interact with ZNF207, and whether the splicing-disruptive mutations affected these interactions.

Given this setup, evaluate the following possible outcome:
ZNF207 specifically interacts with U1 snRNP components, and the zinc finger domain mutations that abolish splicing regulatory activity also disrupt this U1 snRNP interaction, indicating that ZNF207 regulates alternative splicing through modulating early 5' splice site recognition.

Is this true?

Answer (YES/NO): YES